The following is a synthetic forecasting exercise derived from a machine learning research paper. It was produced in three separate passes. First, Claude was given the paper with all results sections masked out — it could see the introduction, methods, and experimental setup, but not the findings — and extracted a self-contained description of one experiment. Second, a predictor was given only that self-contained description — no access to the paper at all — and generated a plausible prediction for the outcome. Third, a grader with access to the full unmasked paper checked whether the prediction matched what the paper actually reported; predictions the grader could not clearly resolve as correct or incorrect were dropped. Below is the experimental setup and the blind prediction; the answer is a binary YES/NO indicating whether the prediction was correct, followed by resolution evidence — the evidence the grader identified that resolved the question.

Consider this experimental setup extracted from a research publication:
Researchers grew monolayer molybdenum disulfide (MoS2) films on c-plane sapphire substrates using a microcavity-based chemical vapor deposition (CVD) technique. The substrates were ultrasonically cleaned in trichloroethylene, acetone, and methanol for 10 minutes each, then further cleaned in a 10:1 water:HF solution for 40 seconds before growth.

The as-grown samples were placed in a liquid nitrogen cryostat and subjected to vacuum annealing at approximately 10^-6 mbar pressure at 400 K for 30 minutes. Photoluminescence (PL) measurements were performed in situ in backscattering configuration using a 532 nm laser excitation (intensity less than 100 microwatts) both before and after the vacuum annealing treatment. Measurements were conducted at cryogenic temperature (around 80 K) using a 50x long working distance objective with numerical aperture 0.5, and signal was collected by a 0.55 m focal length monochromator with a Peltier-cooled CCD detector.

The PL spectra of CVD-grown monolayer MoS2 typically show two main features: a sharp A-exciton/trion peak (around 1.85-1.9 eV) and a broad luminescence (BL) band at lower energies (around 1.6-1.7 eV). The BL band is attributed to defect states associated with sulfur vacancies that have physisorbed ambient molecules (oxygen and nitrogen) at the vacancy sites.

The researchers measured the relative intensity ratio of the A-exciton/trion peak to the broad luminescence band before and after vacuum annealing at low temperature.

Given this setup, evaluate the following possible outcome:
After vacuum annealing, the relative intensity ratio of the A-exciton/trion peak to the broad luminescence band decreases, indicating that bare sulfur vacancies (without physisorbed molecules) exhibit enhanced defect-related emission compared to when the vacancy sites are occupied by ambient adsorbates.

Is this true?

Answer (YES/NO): NO